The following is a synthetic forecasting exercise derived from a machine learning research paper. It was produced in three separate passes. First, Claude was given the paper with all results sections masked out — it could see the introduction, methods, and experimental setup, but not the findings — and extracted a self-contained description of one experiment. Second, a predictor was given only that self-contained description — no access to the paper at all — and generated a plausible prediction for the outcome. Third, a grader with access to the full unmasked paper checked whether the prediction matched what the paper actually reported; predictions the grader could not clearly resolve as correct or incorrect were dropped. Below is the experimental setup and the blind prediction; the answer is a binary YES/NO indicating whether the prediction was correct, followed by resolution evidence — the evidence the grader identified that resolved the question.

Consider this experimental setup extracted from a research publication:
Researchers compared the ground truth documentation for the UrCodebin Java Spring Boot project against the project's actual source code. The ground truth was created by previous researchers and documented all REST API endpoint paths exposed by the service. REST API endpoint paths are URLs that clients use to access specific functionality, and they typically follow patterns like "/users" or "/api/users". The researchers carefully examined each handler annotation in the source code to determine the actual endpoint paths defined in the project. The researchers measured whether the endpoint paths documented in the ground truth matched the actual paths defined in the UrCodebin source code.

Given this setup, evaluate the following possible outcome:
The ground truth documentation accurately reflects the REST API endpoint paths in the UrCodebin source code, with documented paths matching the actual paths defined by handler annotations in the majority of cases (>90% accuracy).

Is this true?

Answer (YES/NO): NO